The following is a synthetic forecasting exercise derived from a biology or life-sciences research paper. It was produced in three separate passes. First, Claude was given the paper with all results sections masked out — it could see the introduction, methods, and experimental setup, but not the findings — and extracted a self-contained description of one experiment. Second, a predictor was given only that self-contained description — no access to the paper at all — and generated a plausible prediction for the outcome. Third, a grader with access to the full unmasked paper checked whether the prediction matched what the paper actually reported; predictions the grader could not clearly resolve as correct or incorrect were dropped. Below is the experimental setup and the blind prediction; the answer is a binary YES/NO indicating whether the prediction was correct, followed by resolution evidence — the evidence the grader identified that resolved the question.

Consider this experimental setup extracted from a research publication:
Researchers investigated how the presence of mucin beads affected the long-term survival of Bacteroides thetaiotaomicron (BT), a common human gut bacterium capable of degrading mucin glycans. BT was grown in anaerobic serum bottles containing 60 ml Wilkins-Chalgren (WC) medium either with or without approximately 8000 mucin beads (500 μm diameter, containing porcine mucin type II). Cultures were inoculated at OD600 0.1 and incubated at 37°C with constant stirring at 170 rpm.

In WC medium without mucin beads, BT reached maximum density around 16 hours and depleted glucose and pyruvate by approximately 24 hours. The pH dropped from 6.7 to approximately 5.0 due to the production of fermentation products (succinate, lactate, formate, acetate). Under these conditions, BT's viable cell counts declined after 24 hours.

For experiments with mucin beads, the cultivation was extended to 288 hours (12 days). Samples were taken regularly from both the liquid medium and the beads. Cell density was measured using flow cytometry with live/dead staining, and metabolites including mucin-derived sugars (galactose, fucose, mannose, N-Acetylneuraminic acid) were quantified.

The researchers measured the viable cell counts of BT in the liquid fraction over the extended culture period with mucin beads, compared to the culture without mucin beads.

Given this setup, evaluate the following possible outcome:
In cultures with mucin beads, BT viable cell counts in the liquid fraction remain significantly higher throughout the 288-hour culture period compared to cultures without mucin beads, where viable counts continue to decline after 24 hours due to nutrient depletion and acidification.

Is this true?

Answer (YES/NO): YES